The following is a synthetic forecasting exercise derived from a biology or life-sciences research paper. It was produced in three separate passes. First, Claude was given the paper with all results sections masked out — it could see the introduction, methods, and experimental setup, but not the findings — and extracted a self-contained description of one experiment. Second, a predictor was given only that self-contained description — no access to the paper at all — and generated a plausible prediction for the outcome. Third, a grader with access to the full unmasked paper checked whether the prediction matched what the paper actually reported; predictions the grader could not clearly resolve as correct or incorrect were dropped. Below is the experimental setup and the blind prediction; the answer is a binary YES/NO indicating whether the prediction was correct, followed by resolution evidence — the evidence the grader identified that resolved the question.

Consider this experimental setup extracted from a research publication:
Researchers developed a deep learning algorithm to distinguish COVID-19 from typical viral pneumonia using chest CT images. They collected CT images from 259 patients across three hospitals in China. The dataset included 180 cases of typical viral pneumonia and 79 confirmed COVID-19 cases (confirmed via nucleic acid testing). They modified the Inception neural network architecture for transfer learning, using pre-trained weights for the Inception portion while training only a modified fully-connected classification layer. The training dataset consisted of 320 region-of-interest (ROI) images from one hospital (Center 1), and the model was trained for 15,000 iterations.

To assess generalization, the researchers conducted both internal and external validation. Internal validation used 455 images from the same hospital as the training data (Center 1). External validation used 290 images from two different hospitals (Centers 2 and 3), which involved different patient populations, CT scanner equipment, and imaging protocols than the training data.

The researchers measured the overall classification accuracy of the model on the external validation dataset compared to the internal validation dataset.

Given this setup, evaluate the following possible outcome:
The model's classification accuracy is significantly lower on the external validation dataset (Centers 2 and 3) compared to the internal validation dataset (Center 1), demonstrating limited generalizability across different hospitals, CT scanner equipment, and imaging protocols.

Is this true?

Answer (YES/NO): YES